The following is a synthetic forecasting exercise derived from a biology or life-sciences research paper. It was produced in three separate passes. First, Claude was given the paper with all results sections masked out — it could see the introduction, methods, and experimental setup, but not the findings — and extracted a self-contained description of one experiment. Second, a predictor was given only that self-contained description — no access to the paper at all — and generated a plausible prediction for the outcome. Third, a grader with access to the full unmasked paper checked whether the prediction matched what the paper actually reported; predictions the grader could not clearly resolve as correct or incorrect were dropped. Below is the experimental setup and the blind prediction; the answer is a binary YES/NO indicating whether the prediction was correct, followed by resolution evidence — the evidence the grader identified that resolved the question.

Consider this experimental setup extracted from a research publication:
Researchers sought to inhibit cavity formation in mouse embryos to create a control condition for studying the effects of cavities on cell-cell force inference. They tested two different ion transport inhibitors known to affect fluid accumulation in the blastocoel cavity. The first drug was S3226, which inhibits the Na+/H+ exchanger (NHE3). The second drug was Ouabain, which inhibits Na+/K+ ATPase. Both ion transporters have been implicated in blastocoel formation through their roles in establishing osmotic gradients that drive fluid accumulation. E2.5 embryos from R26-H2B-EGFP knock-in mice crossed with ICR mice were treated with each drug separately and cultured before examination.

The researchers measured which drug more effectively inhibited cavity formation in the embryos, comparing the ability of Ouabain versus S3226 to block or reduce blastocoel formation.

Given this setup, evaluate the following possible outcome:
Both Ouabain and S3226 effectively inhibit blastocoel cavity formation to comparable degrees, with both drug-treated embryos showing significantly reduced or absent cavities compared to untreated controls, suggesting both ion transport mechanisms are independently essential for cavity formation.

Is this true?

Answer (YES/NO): NO